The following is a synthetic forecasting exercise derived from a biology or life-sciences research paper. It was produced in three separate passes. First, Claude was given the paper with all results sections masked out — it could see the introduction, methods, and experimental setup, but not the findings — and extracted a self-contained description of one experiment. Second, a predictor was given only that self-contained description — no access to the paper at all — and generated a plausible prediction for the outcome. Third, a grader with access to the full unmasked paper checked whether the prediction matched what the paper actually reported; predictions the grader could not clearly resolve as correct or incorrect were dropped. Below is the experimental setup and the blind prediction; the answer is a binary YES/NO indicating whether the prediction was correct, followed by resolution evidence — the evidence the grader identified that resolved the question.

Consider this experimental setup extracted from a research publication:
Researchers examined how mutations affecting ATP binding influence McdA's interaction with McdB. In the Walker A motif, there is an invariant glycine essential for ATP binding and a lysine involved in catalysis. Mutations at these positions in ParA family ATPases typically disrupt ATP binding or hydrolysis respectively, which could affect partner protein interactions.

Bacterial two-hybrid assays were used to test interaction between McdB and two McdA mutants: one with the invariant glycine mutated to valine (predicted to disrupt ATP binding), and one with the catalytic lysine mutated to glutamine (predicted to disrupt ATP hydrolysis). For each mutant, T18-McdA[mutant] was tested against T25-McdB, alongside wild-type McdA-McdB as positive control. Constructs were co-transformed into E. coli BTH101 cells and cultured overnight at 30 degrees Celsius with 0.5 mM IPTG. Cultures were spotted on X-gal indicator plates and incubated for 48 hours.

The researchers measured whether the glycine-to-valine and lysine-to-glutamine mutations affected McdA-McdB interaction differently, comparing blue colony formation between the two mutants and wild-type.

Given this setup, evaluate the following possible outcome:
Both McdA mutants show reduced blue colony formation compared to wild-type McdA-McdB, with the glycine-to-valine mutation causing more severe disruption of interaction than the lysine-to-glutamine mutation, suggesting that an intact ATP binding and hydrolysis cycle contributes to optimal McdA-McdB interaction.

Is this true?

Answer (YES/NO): NO